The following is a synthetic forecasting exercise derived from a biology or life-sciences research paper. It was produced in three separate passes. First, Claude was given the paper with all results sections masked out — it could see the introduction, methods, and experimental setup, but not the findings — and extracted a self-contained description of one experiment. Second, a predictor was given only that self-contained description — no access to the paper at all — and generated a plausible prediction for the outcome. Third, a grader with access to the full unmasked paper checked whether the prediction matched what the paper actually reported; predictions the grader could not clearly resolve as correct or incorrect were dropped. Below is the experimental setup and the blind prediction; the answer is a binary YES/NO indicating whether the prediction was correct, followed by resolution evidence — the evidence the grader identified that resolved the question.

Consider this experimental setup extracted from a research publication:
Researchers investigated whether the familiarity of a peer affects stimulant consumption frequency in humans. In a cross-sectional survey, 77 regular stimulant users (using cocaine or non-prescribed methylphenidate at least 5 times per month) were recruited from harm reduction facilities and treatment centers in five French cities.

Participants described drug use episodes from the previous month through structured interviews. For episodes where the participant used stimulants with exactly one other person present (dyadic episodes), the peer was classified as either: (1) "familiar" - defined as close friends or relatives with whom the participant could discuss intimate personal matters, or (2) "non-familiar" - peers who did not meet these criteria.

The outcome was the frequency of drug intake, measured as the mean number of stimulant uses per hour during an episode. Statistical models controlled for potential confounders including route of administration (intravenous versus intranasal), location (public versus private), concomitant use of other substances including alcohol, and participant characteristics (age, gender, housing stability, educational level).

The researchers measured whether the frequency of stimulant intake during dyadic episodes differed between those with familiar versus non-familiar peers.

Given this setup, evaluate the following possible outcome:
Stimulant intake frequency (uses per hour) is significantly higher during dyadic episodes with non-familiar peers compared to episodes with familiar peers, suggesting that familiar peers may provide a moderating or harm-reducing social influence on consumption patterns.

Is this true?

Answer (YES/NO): NO